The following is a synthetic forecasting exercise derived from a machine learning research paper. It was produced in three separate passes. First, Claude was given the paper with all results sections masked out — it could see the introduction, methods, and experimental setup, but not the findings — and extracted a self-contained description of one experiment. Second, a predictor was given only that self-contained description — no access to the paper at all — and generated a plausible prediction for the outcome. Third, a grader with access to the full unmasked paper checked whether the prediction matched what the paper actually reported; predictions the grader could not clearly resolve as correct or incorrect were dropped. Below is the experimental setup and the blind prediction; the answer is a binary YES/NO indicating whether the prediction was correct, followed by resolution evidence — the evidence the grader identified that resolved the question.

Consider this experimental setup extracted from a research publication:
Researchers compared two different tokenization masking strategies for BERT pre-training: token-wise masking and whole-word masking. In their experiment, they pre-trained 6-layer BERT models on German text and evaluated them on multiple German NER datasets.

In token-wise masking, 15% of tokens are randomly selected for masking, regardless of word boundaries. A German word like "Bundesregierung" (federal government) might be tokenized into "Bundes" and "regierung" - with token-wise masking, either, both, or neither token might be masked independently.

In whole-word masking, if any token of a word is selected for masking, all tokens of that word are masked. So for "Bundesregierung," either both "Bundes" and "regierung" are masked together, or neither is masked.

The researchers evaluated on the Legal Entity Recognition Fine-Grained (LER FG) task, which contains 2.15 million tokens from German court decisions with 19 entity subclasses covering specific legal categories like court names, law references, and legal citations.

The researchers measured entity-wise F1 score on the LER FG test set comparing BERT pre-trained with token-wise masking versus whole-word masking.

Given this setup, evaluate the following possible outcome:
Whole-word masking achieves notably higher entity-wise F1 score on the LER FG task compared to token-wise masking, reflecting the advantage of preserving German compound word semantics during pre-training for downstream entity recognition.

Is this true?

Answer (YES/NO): YES